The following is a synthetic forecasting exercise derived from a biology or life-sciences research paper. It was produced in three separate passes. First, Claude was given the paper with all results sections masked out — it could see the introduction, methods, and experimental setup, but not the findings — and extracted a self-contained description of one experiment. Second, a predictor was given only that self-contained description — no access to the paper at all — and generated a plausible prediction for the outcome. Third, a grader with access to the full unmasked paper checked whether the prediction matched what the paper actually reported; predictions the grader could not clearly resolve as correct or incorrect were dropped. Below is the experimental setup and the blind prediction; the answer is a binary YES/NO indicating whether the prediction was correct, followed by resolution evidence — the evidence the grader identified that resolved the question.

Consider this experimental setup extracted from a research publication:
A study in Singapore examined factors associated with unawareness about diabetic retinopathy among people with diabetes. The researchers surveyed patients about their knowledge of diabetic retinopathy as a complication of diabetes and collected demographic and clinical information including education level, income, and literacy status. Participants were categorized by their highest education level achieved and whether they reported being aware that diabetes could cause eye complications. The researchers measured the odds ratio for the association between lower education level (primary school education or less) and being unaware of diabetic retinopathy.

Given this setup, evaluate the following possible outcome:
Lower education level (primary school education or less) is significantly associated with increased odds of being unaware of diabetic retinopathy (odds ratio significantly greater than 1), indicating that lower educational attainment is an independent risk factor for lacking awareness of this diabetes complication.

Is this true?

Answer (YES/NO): YES